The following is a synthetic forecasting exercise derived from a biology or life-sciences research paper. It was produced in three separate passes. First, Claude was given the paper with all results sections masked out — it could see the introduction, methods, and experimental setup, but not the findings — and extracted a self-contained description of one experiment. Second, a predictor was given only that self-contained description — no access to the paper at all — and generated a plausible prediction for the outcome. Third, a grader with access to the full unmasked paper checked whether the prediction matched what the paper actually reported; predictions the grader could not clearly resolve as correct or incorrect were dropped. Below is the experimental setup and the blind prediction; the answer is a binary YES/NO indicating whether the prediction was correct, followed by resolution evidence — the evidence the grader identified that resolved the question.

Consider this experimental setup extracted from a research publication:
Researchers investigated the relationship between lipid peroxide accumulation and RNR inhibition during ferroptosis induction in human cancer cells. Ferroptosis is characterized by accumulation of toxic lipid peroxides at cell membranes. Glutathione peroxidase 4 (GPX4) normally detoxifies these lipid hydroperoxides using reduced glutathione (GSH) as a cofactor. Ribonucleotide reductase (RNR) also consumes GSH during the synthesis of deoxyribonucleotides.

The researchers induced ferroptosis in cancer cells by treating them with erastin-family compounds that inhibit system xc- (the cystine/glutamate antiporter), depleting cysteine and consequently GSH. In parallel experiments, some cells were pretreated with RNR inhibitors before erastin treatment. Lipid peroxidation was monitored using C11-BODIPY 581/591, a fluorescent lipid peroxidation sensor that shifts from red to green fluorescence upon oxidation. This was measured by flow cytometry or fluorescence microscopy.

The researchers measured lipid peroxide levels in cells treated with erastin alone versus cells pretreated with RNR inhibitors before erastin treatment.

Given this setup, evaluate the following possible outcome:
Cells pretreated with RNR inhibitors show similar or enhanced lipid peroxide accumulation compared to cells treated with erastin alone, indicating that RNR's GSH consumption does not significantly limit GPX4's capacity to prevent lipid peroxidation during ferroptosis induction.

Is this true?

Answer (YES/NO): NO